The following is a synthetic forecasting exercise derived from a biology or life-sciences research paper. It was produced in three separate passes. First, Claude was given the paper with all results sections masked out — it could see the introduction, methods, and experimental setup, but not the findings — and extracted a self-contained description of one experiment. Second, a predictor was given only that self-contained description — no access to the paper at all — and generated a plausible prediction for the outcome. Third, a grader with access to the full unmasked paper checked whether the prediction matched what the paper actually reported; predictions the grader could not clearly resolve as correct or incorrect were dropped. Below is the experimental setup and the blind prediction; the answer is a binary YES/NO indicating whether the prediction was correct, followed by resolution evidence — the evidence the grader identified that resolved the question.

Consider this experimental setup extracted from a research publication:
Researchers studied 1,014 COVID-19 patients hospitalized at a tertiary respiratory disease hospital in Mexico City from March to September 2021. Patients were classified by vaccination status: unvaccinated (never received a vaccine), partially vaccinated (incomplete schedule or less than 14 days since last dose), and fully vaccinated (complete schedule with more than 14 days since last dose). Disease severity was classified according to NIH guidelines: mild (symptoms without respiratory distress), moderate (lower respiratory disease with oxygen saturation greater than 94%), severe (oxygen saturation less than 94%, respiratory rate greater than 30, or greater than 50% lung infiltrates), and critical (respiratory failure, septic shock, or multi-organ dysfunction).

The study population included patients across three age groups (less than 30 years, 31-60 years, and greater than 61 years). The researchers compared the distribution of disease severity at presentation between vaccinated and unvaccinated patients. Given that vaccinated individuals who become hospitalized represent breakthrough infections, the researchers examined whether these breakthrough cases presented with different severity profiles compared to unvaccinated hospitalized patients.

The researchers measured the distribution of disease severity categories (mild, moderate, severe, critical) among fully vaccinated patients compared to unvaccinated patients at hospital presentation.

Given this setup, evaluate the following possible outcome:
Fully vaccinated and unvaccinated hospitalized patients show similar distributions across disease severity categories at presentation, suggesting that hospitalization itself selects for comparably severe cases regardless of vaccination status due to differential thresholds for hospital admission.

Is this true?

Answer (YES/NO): NO